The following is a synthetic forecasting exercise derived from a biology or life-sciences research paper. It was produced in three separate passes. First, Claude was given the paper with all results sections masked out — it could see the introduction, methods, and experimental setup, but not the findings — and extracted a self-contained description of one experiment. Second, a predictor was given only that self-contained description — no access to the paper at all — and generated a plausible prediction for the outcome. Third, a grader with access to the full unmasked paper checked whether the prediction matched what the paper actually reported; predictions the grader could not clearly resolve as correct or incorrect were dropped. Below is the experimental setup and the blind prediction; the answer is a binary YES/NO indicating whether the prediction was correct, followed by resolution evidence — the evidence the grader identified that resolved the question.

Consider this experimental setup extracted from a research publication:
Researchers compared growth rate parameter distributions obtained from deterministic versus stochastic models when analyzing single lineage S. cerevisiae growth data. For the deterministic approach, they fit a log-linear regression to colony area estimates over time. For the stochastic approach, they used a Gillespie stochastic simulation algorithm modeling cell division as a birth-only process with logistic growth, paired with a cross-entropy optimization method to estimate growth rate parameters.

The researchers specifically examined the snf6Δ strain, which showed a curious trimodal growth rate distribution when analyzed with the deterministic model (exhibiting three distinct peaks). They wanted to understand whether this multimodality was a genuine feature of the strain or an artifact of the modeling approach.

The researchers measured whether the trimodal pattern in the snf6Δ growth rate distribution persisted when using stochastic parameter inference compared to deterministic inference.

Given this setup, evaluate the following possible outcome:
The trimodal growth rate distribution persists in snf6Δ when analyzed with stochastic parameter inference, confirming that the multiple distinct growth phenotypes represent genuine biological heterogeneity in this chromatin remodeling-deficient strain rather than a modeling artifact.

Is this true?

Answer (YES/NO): NO